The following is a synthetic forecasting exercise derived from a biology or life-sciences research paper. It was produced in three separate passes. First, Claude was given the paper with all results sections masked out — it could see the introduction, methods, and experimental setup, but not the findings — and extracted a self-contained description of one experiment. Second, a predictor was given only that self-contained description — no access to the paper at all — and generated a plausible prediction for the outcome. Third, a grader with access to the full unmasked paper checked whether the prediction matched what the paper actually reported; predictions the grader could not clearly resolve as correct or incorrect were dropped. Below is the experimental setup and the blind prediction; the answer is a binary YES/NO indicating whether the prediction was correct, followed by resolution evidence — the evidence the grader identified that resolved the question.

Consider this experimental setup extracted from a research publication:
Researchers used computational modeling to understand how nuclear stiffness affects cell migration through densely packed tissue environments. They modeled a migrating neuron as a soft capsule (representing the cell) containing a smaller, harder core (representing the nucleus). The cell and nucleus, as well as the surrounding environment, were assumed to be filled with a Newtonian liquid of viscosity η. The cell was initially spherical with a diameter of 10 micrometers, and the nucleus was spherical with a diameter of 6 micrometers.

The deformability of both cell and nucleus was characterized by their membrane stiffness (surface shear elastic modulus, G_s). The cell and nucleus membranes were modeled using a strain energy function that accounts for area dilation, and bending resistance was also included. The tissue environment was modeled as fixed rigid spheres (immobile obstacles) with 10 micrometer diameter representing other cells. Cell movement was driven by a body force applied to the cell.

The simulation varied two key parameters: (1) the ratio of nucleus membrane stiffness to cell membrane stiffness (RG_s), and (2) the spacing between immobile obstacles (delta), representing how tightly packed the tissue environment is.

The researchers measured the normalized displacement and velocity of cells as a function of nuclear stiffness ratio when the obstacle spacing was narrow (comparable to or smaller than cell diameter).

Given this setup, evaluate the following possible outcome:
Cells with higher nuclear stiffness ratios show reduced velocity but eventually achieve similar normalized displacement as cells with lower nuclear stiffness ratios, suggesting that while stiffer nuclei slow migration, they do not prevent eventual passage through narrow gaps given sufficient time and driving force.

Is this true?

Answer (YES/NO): NO